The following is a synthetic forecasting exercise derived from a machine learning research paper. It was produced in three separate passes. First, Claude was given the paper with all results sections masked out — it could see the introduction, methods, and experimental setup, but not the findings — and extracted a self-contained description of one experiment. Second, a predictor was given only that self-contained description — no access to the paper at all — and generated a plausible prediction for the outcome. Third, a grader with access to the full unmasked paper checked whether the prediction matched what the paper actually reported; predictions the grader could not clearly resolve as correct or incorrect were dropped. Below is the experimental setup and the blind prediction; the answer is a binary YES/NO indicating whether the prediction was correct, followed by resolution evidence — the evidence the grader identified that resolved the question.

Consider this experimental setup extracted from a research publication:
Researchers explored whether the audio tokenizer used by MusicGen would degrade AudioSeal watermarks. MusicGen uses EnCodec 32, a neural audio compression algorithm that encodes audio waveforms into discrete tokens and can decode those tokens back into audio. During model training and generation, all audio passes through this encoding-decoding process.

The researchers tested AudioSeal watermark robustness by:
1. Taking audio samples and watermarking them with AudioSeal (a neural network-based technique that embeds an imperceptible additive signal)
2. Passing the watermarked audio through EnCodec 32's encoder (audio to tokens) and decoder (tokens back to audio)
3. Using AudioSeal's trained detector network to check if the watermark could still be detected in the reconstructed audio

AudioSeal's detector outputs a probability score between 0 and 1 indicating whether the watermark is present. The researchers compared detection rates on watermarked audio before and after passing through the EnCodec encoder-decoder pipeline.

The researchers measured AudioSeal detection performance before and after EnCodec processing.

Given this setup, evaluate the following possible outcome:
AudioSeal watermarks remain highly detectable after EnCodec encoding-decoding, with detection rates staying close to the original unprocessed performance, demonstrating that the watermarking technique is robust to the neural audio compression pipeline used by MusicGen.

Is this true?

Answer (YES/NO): NO